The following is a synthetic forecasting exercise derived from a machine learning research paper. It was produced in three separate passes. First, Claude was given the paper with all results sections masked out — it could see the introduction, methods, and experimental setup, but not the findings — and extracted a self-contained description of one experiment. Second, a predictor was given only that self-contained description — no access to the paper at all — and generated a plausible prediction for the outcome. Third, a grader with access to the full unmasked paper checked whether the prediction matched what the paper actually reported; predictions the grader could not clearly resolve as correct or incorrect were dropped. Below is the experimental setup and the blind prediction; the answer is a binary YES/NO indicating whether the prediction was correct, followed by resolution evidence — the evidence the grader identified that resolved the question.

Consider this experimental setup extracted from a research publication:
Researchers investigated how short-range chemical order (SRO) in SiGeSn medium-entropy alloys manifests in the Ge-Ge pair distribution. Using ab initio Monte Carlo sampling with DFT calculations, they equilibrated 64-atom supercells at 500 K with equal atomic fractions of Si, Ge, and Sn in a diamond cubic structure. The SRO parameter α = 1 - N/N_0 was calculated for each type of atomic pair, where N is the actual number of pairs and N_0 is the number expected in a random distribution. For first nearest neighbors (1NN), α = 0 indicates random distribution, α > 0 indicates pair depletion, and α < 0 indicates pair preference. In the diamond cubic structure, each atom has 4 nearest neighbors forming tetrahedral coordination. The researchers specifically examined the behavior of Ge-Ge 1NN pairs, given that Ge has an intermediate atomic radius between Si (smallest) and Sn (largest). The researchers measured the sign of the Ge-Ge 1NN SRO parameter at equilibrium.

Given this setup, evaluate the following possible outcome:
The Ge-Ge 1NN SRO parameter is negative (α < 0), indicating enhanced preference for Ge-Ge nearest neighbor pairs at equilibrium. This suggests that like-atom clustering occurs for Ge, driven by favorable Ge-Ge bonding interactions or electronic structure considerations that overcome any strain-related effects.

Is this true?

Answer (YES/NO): NO